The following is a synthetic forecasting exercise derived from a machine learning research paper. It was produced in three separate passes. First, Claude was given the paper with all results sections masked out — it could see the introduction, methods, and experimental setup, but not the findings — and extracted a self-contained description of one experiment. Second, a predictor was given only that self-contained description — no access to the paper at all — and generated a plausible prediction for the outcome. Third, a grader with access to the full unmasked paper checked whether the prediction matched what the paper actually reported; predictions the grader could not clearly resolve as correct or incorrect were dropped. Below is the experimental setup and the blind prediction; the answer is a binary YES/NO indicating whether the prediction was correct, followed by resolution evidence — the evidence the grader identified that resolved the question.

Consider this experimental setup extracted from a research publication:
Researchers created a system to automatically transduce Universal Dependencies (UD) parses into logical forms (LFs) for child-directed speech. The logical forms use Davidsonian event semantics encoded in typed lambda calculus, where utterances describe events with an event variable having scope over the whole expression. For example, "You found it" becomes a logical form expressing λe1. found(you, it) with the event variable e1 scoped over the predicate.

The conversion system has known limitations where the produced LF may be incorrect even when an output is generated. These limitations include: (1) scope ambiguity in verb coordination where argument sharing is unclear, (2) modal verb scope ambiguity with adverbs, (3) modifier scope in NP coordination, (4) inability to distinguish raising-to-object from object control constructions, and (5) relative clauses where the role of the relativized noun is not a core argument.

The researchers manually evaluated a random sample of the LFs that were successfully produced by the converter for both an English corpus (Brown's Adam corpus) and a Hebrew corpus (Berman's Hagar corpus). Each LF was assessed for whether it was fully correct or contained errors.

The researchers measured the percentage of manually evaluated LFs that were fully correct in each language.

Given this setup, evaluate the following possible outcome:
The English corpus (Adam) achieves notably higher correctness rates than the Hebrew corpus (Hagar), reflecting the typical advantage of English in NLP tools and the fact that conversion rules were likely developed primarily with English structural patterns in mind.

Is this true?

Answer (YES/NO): NO